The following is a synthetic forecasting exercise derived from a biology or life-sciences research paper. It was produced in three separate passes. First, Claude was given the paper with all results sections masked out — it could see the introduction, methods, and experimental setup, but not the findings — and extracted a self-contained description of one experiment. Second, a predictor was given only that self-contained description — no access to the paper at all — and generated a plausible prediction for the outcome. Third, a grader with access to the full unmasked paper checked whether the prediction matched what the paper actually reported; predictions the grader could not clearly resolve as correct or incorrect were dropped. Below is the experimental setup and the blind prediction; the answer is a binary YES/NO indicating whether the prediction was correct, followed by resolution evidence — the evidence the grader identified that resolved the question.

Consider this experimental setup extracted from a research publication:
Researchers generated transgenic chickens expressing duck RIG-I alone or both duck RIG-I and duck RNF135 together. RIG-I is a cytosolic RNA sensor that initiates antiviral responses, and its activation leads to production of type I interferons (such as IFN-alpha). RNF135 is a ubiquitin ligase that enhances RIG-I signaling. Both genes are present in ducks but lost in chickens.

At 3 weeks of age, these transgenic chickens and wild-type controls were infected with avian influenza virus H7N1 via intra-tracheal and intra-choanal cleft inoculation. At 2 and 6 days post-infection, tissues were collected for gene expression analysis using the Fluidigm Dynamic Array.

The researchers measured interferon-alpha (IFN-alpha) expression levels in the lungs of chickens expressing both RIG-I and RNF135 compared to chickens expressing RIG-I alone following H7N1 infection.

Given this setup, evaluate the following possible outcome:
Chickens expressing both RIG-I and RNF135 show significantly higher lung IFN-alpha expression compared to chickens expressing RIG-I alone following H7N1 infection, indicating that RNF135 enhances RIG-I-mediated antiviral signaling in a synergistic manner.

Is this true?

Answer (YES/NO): YES